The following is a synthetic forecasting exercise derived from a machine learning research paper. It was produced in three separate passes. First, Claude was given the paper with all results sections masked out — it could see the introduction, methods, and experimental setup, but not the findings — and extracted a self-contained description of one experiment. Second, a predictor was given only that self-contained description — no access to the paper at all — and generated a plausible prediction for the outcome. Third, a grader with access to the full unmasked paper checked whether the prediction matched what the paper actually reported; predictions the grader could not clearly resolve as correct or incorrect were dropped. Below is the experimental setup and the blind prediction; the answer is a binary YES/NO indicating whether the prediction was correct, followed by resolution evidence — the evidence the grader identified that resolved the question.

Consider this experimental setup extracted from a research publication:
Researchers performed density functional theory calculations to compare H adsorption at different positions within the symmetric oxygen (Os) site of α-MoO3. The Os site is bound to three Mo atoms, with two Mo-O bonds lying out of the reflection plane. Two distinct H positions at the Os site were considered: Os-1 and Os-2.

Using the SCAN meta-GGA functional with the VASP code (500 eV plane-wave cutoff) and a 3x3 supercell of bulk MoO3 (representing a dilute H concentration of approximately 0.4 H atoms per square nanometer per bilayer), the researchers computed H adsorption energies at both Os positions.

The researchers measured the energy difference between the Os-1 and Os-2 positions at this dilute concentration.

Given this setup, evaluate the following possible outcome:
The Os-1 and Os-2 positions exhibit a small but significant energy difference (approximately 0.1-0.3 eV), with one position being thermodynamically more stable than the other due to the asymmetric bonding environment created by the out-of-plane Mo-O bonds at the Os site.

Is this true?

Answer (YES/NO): YES